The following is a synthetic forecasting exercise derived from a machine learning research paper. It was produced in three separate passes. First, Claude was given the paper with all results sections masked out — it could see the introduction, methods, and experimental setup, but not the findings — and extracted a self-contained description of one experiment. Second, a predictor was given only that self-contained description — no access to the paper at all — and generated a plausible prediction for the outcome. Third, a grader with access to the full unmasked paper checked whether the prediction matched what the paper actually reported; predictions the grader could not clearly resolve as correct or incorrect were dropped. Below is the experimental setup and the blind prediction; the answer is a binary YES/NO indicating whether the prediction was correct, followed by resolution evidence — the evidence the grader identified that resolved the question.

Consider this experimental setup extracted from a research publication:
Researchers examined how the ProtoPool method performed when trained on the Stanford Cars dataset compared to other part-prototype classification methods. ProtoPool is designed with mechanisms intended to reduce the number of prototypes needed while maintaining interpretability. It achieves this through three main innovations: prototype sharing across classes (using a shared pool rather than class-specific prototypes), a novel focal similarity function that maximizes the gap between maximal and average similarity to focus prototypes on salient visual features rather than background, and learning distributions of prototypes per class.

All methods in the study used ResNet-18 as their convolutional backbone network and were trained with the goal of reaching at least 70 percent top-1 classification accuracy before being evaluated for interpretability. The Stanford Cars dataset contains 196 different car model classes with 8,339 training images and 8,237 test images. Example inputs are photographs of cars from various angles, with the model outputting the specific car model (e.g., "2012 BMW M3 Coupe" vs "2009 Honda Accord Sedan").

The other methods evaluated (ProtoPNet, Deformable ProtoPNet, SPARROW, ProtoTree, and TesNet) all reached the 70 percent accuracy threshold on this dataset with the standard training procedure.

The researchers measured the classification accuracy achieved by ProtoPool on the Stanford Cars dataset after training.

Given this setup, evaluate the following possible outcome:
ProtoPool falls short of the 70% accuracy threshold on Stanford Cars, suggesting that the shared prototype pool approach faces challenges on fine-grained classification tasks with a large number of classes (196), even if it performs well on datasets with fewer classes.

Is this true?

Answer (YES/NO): YES